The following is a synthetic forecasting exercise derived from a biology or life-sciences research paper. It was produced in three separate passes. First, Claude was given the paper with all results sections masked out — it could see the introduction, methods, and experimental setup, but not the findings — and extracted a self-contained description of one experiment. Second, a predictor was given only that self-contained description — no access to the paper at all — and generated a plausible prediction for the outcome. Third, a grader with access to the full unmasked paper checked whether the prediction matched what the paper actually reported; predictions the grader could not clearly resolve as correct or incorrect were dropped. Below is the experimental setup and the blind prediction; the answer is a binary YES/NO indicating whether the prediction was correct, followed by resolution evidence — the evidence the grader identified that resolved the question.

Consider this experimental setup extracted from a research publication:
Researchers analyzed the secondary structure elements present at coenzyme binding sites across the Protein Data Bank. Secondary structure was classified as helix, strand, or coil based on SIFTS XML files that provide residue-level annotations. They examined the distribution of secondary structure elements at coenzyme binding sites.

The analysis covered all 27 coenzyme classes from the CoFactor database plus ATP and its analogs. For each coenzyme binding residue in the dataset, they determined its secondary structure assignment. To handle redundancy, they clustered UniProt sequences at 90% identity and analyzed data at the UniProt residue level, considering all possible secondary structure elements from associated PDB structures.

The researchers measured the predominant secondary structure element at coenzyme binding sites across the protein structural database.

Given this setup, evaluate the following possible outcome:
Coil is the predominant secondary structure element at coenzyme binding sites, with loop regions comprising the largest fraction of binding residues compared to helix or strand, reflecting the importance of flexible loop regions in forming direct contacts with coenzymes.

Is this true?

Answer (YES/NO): NO